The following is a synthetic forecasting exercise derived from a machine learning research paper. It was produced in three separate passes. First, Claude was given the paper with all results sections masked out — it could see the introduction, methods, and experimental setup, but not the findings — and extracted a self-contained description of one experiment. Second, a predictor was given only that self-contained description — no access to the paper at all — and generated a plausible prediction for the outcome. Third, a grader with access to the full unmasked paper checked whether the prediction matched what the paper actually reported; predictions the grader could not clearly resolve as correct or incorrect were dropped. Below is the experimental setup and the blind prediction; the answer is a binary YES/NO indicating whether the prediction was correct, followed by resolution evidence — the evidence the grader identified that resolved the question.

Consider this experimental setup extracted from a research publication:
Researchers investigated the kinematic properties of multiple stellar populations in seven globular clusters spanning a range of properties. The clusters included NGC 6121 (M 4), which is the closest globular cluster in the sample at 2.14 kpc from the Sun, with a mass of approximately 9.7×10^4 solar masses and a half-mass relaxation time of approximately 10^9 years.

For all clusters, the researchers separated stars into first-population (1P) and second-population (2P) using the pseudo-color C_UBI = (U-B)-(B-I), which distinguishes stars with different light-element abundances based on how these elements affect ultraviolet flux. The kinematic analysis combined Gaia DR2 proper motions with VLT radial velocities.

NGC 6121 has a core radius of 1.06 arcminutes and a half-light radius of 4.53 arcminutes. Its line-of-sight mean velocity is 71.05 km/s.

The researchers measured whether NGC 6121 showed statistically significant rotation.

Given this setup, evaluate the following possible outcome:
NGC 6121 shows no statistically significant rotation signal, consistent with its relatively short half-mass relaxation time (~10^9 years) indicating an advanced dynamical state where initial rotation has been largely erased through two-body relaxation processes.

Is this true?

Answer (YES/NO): YES